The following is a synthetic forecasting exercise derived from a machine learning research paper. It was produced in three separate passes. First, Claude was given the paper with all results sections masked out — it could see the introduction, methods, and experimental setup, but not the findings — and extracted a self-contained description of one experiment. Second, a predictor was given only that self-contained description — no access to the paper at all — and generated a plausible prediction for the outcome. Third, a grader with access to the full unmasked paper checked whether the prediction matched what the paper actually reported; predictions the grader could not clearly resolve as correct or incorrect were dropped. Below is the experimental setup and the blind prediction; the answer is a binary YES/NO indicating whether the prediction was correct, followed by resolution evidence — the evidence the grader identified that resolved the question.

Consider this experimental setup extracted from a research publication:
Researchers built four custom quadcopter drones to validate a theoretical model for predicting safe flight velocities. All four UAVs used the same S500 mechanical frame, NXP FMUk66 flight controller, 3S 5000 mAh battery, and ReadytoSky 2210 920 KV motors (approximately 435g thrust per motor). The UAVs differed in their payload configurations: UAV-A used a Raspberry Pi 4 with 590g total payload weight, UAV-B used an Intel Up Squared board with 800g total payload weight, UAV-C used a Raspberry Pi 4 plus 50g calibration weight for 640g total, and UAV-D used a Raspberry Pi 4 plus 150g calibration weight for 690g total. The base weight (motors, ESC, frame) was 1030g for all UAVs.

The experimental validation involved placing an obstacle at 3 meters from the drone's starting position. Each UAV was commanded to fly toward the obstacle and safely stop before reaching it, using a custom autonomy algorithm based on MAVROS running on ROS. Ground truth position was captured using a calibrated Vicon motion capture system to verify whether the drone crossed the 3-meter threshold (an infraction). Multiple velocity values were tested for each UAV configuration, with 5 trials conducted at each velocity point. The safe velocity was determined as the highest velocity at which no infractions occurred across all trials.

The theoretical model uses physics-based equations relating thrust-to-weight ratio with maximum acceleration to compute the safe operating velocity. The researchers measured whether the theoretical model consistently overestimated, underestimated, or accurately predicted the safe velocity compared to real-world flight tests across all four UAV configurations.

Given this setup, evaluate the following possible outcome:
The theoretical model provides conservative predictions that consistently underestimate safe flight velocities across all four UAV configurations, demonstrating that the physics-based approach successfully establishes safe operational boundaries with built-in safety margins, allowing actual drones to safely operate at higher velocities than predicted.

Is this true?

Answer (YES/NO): NO